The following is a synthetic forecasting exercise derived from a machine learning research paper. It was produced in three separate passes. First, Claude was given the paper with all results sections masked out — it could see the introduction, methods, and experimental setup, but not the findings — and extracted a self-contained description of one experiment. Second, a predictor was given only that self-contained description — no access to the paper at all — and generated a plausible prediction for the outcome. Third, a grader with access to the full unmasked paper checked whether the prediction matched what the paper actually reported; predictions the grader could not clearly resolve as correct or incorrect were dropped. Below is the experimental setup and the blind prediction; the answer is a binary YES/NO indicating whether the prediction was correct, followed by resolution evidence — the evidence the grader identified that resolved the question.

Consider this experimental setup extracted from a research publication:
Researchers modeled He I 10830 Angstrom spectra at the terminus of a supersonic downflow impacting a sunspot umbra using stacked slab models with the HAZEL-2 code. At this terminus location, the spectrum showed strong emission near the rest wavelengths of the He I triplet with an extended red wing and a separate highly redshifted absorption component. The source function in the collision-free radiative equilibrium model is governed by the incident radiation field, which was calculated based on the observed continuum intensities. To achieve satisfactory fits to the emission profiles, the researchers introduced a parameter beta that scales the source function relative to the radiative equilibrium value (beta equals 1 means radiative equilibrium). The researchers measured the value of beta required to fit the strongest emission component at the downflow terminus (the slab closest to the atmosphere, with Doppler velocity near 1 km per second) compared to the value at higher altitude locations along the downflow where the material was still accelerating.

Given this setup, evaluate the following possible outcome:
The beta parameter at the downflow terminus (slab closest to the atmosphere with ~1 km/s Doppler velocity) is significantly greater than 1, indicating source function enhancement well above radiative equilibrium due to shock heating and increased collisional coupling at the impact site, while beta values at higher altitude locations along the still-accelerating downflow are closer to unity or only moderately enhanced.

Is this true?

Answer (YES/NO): YES